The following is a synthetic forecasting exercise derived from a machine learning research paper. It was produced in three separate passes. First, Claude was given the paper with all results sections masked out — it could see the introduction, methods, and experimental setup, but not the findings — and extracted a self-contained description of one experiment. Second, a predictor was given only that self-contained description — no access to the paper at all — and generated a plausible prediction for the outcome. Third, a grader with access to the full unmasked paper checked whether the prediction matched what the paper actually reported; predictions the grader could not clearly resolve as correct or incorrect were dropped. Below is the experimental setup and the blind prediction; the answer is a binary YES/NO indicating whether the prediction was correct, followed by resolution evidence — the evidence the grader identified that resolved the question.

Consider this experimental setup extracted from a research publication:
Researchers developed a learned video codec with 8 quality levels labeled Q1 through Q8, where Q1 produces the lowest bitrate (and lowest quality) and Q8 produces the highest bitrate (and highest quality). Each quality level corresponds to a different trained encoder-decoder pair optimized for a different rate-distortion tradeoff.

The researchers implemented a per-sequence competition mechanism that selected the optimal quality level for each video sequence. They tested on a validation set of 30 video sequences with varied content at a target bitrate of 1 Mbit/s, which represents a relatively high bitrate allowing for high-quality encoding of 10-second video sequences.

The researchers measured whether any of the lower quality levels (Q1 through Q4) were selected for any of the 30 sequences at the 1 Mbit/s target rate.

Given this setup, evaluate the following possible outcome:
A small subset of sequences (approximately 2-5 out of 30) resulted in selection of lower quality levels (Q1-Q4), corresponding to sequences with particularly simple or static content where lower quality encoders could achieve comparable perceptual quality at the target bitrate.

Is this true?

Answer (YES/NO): NO